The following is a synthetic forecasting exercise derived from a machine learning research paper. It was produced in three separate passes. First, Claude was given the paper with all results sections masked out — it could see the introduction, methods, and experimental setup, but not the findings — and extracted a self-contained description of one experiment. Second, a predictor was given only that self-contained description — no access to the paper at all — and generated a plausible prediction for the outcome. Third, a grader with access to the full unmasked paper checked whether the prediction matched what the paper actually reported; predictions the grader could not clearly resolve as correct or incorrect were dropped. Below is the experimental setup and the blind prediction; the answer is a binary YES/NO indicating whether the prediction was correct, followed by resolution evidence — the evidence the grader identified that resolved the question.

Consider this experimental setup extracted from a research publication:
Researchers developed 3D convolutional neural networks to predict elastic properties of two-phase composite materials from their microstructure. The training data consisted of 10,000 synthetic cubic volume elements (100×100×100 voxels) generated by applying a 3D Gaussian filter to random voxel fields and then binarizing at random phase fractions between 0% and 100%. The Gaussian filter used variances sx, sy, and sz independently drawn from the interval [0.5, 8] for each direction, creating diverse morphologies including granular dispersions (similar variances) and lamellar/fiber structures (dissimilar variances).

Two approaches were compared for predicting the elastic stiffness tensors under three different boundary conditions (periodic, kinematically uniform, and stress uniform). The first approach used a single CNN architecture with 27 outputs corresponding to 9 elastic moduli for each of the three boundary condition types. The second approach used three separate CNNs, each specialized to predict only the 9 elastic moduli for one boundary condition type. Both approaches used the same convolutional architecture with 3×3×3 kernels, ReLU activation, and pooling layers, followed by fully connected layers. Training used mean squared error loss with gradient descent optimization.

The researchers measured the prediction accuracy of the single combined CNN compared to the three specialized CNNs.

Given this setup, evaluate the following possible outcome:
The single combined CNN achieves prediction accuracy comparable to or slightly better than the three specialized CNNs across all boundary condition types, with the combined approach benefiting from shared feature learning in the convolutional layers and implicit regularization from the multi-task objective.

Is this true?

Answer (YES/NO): NO